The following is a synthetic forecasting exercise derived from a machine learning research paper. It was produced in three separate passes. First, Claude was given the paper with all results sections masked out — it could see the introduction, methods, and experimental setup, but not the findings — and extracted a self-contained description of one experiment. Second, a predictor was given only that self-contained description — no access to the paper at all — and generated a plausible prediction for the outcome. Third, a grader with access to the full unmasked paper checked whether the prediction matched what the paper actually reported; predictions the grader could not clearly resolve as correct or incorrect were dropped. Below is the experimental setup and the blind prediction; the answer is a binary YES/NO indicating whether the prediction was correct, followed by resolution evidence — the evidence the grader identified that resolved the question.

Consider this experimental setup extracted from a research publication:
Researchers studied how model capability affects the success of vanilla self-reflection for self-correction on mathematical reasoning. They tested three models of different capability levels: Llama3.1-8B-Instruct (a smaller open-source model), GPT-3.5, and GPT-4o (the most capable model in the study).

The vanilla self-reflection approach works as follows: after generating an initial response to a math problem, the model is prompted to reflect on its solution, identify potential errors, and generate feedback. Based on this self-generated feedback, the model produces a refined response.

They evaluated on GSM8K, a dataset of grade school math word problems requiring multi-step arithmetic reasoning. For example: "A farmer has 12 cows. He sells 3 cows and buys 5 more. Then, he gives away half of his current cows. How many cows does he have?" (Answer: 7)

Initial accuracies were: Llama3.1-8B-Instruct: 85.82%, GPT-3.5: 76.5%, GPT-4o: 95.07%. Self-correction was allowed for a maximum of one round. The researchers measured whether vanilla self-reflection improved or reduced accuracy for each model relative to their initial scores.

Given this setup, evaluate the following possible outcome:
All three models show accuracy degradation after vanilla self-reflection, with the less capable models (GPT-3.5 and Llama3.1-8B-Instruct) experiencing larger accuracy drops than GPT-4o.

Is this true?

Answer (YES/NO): YES